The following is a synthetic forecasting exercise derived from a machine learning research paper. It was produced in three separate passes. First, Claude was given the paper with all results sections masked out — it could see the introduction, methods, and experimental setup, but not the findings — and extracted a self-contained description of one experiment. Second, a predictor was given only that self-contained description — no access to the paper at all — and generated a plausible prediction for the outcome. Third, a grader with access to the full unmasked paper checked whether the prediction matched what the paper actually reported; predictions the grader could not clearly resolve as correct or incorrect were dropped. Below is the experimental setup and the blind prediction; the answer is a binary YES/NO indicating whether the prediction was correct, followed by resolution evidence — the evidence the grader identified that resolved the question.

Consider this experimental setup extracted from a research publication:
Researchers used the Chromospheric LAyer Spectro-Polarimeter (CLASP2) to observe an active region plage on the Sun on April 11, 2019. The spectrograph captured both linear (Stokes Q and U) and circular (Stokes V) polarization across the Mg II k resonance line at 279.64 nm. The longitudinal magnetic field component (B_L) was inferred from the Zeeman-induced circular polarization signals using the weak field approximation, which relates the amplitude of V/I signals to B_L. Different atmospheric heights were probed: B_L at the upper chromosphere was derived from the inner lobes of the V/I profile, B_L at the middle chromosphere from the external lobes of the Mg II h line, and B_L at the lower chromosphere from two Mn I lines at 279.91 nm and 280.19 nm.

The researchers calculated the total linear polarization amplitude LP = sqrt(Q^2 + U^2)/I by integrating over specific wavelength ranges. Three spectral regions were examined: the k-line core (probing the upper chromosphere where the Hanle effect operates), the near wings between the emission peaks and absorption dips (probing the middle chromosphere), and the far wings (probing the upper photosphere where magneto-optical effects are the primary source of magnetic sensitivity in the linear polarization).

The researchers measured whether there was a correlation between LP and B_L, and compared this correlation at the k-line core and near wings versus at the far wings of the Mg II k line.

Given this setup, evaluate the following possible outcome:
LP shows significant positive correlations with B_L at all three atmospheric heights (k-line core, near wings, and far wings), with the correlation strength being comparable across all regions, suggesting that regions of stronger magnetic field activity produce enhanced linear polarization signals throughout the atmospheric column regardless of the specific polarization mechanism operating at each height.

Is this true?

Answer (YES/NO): NO